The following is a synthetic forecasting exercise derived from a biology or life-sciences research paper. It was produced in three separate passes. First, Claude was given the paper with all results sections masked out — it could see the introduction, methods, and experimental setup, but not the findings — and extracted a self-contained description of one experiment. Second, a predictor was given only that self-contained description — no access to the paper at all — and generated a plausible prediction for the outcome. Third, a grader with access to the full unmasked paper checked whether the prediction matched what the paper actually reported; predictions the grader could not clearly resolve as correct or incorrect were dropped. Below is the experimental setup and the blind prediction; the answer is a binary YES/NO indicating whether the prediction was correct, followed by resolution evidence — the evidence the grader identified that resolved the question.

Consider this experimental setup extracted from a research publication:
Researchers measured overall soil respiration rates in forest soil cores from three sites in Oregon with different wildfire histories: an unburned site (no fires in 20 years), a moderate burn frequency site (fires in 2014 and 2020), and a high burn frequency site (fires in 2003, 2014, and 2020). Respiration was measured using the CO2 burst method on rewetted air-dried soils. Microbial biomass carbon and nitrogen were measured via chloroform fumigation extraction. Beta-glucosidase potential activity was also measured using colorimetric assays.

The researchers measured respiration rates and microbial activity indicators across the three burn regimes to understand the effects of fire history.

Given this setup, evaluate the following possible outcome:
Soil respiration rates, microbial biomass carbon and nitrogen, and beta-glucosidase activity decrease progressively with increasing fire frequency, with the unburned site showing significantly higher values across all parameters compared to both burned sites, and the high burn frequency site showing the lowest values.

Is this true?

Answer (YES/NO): NO